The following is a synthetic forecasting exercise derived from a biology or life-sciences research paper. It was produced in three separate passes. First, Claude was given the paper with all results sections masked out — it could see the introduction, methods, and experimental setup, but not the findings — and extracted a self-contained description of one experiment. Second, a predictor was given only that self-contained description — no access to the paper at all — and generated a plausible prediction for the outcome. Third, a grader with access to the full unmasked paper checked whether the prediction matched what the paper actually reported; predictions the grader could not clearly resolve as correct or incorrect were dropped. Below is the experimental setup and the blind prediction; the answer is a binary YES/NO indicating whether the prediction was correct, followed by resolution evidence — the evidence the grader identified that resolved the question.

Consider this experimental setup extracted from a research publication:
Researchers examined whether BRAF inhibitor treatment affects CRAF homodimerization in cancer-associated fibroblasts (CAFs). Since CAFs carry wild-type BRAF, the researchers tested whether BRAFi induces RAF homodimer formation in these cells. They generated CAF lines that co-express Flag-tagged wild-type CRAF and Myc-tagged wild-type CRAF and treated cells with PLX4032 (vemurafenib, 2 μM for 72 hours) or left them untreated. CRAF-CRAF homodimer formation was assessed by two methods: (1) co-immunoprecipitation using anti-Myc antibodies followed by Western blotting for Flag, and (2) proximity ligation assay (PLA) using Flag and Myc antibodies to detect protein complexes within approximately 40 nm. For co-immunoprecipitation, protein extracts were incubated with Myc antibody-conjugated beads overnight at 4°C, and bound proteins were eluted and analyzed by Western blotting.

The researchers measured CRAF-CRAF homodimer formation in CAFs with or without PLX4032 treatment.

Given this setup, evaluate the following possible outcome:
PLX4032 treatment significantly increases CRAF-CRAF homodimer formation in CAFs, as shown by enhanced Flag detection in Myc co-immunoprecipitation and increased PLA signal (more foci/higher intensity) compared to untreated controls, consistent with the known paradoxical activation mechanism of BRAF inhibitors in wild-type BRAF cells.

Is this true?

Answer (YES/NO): YES